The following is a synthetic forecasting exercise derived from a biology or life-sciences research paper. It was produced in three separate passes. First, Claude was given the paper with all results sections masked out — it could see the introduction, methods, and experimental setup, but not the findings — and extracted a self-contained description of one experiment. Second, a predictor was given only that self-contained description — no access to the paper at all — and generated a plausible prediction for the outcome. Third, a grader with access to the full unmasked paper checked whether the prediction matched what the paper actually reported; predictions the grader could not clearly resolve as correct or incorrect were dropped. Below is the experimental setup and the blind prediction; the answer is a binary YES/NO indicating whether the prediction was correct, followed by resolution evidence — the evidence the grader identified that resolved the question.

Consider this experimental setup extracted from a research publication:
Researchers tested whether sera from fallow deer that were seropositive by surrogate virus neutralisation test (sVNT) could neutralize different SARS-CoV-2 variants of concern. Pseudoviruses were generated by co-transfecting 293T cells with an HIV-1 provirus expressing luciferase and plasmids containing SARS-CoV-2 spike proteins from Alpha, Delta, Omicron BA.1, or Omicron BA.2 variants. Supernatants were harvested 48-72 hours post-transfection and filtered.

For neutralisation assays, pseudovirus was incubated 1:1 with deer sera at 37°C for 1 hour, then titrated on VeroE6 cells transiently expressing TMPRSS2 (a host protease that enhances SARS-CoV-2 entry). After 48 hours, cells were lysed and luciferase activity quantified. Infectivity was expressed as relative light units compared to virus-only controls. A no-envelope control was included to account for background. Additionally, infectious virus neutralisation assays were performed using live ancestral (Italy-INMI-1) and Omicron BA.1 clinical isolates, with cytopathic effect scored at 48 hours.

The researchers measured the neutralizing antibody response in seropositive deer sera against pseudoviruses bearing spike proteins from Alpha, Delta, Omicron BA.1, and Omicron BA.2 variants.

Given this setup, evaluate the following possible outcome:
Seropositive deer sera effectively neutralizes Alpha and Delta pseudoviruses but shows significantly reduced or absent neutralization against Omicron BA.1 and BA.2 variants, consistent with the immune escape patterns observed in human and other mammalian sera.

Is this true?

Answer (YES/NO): NO